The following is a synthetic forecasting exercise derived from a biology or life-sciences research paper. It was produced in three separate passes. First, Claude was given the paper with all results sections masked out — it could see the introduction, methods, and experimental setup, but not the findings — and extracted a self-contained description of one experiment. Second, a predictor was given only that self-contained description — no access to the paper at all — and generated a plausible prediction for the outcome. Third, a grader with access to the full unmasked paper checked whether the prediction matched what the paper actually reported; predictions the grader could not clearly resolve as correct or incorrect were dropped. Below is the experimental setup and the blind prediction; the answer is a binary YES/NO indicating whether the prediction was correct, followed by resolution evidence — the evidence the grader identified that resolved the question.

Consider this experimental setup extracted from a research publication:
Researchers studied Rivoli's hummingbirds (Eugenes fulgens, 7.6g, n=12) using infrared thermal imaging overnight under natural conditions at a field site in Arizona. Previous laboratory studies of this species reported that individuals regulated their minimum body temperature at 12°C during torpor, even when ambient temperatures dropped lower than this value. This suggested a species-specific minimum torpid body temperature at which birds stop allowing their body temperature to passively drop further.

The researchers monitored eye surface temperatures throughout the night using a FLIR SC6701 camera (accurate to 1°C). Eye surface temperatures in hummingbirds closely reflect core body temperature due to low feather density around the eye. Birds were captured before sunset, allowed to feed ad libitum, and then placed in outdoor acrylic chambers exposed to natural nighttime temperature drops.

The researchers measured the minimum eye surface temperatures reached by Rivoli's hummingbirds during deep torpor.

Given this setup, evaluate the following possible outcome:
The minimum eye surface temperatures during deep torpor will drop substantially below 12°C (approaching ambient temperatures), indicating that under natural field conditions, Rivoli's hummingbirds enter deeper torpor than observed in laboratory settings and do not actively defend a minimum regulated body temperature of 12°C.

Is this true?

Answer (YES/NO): YES